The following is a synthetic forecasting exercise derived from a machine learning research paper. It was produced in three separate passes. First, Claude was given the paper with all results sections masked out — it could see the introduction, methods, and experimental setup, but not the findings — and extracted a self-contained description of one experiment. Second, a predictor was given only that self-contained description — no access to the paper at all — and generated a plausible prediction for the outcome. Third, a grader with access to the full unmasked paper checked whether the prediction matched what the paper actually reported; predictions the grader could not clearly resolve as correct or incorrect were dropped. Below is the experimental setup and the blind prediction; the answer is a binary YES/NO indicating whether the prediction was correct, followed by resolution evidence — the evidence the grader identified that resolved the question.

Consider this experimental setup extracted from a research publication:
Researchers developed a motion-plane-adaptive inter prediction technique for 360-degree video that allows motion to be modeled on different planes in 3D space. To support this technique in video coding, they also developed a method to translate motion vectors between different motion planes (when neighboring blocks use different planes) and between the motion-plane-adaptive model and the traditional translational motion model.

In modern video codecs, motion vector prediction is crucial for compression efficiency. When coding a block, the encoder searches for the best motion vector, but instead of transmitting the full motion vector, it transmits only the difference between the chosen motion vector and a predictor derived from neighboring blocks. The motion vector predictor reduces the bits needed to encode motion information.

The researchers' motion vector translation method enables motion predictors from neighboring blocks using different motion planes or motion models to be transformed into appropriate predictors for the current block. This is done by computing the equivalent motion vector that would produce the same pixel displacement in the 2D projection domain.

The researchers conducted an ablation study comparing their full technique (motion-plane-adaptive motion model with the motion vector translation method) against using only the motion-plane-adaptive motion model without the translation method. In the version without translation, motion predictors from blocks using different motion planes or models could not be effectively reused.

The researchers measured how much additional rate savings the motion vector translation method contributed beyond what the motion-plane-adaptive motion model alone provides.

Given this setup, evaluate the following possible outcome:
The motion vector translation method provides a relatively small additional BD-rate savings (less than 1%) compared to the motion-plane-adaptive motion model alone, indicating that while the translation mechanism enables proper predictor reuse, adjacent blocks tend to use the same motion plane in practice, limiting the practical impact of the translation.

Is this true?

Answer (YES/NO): NO